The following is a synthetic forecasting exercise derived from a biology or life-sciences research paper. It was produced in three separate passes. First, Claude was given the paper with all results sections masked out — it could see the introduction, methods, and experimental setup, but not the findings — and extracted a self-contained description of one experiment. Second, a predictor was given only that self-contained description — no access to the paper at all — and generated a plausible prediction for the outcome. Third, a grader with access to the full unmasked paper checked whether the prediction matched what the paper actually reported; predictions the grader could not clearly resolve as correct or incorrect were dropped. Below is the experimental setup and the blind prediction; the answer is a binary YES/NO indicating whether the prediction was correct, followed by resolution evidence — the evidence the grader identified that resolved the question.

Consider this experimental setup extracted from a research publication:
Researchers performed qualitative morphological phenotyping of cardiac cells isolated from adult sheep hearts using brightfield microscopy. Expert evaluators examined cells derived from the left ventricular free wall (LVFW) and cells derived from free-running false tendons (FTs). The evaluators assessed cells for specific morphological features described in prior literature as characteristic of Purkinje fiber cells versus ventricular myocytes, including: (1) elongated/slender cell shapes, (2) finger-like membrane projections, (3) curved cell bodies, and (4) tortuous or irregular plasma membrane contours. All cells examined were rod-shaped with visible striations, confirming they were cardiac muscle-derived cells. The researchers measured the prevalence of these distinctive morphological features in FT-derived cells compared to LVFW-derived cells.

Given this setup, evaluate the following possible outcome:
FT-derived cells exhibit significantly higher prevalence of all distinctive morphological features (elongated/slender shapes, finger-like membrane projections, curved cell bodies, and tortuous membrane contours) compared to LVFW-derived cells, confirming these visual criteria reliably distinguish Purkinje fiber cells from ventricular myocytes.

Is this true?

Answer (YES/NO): YES